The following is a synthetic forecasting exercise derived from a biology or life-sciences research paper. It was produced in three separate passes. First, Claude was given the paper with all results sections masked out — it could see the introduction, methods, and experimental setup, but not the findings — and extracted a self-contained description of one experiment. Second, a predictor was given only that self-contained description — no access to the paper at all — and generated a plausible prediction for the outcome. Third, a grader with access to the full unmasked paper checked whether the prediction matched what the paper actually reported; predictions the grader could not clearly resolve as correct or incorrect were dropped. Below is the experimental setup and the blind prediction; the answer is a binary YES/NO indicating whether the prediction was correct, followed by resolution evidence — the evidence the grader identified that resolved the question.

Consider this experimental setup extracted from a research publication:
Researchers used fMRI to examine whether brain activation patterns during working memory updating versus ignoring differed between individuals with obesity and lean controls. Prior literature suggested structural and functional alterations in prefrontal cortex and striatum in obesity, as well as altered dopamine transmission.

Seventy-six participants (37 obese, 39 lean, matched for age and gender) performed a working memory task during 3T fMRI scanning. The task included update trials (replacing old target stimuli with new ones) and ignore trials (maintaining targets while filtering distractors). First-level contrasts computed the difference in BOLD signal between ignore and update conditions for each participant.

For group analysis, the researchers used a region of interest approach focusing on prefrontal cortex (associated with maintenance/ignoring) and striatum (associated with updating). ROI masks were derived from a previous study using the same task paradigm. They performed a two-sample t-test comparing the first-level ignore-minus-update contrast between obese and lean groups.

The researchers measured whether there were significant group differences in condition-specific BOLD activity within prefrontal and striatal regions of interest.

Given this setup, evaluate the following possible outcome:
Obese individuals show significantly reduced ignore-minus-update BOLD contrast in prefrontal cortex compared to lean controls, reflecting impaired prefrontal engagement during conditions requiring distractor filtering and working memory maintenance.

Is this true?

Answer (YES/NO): NO